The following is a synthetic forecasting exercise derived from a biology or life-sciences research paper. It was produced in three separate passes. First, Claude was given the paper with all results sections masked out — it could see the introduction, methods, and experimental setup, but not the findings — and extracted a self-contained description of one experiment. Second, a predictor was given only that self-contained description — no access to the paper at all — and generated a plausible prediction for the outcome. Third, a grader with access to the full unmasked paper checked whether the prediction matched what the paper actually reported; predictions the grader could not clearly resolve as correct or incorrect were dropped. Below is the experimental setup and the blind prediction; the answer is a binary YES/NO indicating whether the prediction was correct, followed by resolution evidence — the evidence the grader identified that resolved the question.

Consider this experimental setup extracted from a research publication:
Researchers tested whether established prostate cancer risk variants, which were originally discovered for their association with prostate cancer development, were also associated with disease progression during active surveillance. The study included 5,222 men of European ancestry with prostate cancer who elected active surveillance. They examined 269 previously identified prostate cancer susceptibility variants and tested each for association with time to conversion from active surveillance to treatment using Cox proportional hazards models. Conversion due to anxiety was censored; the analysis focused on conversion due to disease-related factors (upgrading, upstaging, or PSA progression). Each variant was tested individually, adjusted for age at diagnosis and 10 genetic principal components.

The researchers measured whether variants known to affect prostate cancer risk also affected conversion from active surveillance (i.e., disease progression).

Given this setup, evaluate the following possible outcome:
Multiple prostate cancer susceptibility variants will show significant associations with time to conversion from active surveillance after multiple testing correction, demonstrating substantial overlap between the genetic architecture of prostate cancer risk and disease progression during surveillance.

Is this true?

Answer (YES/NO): NO